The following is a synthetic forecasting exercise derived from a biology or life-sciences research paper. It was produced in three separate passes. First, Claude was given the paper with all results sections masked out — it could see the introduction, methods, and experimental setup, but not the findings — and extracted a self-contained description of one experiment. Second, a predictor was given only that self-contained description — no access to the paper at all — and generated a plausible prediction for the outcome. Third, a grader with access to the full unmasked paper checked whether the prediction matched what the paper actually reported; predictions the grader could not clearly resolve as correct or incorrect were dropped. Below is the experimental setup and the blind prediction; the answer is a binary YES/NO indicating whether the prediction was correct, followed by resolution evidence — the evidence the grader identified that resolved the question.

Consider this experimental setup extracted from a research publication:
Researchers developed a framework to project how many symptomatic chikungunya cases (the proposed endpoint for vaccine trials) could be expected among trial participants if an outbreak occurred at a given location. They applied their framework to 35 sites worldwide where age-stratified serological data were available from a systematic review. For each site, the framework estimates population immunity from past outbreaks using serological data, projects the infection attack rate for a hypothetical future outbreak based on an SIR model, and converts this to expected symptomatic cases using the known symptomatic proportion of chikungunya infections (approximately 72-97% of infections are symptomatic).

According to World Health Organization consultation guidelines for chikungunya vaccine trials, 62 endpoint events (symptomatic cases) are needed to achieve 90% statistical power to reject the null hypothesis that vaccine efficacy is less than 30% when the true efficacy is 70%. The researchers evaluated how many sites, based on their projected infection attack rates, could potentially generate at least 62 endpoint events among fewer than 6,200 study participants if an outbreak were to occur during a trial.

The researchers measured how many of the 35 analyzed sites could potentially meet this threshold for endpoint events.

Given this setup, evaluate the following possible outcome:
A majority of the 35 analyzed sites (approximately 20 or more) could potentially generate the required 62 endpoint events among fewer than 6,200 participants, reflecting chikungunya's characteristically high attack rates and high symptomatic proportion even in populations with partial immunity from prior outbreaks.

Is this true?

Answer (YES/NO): NO